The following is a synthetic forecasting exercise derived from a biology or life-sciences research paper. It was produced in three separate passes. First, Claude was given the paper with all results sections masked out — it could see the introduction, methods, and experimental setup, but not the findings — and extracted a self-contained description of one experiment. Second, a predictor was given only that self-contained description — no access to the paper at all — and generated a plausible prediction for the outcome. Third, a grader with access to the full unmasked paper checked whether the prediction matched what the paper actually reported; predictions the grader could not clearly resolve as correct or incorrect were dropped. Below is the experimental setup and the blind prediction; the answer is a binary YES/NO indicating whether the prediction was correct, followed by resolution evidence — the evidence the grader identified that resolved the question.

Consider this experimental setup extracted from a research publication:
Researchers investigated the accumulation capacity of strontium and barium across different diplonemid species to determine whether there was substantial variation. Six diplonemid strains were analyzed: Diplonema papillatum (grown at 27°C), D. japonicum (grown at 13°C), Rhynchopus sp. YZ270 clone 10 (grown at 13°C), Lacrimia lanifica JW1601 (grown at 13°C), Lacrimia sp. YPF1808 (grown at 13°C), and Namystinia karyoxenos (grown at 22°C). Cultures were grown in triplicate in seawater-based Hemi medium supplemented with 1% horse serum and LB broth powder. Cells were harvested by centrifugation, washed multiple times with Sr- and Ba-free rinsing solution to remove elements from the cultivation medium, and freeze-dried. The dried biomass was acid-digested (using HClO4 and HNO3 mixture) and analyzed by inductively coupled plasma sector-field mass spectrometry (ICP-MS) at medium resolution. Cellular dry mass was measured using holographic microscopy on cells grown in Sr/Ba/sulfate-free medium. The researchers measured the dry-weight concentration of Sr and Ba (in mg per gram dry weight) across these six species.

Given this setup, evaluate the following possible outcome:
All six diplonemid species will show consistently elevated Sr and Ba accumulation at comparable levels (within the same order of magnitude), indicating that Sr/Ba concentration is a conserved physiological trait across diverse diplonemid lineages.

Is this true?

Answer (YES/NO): NO